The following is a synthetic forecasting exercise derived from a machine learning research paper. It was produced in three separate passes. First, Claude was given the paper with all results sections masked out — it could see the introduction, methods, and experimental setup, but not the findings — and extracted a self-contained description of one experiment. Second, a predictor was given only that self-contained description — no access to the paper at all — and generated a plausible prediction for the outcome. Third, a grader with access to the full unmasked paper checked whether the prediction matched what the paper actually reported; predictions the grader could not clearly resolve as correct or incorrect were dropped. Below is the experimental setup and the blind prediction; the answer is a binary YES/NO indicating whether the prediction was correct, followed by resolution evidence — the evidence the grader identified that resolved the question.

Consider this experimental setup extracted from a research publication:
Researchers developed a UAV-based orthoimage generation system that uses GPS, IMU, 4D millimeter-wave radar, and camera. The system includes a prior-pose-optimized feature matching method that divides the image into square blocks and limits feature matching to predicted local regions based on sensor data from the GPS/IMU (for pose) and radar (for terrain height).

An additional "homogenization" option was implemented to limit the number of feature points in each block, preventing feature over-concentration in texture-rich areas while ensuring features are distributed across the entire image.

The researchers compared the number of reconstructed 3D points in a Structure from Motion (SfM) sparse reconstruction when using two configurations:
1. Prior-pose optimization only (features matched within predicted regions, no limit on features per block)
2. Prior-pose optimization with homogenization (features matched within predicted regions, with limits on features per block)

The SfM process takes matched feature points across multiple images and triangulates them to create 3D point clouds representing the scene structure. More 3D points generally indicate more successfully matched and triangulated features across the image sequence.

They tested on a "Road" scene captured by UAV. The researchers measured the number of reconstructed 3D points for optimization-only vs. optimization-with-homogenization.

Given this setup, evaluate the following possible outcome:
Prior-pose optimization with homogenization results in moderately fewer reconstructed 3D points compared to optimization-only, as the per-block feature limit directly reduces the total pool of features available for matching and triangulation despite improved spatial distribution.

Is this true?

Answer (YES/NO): NO